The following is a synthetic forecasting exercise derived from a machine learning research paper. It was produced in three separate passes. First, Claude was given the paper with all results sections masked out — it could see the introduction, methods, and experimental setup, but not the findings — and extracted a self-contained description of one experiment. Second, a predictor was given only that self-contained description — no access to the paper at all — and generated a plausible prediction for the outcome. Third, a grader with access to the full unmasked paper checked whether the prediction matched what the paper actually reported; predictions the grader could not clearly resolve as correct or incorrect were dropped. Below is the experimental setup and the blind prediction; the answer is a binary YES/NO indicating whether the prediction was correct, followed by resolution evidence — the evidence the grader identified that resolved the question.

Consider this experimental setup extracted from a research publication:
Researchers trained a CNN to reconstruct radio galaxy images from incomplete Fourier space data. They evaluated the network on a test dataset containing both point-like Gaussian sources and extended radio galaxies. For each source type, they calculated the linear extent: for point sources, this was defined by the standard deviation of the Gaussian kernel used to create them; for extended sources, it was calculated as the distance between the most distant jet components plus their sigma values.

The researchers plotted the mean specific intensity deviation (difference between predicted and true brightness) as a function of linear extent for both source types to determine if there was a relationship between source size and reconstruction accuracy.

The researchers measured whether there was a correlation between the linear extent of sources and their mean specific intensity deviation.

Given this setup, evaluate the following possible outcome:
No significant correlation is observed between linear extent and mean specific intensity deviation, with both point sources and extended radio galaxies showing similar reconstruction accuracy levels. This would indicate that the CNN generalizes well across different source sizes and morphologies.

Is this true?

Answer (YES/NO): NO